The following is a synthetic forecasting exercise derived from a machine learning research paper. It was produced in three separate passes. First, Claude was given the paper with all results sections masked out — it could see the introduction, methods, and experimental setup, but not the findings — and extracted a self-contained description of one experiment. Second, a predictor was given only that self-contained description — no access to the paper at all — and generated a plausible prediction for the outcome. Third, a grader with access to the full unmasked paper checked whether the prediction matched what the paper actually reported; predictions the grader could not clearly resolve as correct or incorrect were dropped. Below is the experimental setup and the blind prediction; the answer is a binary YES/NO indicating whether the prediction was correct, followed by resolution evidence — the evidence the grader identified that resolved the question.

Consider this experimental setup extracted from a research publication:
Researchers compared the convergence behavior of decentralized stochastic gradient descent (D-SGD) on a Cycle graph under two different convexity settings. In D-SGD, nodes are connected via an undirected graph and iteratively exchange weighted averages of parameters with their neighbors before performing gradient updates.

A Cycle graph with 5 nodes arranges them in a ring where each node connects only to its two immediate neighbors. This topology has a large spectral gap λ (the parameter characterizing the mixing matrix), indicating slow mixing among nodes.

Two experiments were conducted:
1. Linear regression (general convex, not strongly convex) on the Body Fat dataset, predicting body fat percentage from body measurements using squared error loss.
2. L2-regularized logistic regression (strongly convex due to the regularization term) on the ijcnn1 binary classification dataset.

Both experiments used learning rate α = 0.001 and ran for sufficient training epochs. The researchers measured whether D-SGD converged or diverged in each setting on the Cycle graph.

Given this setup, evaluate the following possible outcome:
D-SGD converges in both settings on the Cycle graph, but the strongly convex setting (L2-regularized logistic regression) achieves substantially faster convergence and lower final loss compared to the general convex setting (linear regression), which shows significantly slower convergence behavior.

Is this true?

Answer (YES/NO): NO